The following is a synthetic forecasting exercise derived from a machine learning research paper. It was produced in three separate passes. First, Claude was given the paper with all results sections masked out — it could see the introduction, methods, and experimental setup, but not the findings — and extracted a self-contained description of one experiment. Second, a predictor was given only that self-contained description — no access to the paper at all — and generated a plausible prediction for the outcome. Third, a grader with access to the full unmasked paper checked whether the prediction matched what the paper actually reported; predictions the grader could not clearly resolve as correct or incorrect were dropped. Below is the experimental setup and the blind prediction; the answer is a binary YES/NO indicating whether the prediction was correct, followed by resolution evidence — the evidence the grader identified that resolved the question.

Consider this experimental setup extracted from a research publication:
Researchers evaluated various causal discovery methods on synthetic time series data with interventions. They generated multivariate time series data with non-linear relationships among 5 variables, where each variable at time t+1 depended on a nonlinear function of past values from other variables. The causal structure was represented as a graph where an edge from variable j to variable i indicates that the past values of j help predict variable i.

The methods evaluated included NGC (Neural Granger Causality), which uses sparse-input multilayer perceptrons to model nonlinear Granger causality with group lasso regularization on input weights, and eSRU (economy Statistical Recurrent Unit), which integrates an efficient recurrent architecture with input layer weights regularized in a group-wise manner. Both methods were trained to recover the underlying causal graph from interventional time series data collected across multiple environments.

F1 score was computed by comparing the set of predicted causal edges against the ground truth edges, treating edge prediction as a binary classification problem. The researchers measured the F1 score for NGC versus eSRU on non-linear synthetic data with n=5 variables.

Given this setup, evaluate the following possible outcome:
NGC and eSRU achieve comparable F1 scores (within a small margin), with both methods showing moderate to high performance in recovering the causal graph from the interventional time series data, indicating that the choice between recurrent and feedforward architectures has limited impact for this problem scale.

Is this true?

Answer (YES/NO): NO